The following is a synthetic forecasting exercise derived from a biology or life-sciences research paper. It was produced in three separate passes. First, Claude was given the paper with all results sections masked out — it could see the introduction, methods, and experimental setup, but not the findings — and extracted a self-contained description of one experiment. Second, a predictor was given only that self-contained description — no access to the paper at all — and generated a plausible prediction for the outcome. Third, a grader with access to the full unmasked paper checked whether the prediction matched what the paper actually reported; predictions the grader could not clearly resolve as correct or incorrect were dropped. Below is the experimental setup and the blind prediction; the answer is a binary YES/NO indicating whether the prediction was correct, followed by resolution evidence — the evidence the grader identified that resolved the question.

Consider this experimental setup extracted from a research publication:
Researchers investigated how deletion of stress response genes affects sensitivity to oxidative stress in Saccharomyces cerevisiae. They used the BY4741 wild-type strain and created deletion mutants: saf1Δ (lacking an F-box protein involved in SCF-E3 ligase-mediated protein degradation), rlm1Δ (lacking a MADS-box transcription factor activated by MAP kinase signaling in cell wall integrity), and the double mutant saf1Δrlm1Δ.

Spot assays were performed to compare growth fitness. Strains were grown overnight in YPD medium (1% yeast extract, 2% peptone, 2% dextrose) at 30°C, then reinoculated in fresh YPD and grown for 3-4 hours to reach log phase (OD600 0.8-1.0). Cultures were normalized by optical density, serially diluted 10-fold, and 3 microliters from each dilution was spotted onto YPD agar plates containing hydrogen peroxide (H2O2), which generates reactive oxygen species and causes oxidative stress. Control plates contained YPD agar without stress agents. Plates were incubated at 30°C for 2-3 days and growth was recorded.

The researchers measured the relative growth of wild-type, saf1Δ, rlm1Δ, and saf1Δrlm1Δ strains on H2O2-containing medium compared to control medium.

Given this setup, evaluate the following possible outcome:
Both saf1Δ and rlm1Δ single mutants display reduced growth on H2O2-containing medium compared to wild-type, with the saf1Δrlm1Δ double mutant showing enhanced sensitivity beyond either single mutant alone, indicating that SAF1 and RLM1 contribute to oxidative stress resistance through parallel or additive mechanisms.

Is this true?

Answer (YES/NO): NO